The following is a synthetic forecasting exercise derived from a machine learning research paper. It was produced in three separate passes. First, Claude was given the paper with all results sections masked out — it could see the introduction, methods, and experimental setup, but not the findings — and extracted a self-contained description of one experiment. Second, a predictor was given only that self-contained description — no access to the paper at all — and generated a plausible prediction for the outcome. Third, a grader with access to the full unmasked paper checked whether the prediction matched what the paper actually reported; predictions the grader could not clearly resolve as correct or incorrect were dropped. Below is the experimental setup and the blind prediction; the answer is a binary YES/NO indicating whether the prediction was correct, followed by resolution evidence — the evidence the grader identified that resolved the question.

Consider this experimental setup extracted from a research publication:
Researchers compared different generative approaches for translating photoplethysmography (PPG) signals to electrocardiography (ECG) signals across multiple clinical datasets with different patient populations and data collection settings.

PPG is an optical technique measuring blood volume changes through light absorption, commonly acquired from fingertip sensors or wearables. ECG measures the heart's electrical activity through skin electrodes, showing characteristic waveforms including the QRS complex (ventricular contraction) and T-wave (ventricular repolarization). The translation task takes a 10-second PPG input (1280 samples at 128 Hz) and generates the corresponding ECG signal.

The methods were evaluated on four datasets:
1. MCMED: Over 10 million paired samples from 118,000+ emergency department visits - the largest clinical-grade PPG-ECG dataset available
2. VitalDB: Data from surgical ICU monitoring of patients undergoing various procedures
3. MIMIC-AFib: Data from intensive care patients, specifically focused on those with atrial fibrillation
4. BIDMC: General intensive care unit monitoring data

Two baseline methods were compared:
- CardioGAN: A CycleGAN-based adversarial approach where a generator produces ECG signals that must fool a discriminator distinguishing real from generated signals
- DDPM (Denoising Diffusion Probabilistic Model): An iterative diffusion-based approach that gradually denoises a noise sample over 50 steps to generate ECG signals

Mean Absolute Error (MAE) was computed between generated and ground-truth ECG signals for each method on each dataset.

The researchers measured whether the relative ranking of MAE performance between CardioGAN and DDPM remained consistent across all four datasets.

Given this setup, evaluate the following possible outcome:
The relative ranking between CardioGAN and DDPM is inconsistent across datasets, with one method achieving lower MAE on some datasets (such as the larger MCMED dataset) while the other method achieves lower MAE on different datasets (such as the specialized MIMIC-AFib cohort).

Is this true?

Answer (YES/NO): NO